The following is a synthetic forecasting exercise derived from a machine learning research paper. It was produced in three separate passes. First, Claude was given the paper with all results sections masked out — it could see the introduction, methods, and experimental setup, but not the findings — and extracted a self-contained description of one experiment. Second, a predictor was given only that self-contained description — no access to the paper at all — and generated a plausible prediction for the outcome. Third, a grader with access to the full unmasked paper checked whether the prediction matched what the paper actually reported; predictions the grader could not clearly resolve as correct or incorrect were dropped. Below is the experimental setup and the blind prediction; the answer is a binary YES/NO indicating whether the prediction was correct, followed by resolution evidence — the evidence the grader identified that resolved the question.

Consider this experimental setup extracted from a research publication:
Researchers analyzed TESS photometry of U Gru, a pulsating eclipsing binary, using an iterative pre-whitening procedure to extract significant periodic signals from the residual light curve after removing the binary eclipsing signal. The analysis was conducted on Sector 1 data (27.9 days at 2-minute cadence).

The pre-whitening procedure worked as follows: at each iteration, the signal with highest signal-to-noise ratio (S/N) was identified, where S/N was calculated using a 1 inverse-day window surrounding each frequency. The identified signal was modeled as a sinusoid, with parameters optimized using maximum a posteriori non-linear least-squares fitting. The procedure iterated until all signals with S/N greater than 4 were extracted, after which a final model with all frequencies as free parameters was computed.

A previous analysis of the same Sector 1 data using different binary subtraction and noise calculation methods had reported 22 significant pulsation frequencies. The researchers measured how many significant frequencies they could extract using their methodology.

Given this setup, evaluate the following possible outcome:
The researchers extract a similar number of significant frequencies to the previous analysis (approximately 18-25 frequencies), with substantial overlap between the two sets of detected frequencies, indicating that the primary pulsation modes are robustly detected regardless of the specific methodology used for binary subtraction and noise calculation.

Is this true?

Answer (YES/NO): NO